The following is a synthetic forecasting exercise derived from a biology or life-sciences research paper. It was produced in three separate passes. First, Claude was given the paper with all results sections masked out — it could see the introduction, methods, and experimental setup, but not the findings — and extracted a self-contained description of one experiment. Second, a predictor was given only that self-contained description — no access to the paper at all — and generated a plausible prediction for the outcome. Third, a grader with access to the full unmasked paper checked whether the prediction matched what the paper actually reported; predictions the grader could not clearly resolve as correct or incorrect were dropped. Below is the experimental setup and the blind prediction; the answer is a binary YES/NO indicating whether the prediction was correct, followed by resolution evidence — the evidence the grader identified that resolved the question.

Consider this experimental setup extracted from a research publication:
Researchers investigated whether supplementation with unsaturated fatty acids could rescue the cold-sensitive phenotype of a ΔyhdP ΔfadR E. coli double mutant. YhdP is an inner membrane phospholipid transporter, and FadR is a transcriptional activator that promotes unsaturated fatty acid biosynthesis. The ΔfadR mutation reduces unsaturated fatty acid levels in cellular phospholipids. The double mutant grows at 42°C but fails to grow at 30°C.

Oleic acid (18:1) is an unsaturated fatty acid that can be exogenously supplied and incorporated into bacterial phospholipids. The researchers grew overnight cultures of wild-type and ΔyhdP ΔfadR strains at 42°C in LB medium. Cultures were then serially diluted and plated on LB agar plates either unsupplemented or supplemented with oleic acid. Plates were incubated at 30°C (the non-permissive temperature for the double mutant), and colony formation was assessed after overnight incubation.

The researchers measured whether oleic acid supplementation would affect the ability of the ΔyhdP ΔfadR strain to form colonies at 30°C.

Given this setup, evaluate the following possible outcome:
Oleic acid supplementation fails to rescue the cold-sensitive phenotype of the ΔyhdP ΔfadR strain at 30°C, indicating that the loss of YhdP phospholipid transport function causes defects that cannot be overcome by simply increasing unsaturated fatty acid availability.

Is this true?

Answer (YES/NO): NO